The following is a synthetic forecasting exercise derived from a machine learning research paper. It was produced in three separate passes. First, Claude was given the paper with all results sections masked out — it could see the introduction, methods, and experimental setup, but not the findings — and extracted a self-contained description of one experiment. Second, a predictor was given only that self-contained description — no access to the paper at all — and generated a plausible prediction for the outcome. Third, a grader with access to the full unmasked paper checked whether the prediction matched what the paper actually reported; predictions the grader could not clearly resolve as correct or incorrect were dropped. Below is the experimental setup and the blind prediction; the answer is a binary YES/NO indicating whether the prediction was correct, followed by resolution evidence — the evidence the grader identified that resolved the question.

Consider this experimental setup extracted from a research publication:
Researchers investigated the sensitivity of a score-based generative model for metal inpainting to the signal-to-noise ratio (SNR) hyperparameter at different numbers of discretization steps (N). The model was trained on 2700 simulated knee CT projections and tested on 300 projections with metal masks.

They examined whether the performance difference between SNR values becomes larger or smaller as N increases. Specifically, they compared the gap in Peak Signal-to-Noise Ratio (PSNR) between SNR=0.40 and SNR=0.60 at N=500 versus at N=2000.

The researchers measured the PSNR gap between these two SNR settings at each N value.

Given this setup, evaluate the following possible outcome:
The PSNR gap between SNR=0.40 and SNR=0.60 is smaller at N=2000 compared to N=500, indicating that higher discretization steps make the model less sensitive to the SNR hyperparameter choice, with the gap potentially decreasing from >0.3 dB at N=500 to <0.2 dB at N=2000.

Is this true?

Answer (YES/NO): NO